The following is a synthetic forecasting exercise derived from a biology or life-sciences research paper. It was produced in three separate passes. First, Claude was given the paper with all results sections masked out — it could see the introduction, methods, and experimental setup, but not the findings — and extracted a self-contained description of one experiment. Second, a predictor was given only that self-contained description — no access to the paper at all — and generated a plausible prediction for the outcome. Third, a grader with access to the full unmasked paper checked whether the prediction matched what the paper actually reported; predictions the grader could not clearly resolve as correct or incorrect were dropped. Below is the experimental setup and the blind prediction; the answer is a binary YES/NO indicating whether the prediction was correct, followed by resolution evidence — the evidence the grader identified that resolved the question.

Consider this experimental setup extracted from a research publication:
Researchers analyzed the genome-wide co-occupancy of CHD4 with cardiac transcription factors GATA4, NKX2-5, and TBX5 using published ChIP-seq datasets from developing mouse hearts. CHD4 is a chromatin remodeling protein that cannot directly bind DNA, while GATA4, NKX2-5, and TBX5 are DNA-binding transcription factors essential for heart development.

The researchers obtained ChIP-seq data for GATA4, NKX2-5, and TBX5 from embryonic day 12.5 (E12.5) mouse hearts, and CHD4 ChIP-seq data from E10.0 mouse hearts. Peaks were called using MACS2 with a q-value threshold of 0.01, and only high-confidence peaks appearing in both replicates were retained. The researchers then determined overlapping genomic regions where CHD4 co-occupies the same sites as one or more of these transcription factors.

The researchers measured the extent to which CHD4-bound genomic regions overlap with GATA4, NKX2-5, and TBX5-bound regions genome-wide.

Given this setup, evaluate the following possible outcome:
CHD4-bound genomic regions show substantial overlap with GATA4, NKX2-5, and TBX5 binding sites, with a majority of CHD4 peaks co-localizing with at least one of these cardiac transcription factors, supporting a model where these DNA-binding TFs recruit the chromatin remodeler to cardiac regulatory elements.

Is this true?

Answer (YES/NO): YES